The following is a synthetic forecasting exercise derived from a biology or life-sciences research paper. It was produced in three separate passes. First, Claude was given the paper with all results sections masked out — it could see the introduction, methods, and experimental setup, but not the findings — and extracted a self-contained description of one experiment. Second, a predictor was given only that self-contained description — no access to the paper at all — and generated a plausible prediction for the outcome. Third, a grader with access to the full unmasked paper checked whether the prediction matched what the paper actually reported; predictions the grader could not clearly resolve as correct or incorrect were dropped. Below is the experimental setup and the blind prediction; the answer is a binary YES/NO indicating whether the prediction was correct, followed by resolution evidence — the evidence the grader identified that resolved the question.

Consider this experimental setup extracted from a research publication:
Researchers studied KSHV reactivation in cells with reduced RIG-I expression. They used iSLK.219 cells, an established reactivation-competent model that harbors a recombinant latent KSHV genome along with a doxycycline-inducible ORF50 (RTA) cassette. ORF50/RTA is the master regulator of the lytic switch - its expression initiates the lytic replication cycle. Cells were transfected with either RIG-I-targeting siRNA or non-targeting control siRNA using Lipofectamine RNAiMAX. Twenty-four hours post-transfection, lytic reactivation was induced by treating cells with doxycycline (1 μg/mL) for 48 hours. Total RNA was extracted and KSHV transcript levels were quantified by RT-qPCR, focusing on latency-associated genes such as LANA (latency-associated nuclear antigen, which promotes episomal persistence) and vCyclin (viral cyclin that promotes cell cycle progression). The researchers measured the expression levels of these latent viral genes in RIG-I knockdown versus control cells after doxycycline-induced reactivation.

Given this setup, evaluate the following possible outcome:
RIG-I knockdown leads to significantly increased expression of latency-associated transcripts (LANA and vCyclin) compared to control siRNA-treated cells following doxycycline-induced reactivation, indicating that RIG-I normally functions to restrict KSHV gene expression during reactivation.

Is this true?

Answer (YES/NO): YES